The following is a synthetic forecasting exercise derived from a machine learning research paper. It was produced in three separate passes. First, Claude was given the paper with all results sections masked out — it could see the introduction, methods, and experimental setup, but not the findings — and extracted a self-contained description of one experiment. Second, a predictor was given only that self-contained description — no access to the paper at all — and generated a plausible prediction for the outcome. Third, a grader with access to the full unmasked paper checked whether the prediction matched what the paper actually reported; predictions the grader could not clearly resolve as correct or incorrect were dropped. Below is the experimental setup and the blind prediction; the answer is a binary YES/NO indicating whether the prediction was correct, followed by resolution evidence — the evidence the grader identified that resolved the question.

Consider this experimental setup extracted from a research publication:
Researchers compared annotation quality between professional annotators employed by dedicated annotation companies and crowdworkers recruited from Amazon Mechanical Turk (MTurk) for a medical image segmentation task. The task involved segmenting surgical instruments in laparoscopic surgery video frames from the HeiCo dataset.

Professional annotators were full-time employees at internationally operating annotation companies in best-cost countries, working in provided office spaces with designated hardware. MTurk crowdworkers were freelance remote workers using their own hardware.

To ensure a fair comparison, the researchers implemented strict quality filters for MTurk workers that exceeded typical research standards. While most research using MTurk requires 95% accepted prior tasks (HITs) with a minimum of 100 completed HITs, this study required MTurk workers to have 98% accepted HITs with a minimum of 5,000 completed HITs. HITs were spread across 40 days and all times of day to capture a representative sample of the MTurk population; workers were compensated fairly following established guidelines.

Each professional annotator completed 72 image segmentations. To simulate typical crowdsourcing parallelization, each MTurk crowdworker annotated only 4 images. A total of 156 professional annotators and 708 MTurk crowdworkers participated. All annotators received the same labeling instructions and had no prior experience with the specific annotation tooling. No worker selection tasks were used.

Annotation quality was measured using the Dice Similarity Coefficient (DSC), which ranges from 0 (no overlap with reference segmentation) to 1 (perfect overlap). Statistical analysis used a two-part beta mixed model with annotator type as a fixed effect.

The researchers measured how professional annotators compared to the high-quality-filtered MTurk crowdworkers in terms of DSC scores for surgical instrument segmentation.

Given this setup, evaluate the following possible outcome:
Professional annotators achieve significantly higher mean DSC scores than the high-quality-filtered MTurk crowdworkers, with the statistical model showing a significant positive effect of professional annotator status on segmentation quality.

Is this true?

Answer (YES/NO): YES